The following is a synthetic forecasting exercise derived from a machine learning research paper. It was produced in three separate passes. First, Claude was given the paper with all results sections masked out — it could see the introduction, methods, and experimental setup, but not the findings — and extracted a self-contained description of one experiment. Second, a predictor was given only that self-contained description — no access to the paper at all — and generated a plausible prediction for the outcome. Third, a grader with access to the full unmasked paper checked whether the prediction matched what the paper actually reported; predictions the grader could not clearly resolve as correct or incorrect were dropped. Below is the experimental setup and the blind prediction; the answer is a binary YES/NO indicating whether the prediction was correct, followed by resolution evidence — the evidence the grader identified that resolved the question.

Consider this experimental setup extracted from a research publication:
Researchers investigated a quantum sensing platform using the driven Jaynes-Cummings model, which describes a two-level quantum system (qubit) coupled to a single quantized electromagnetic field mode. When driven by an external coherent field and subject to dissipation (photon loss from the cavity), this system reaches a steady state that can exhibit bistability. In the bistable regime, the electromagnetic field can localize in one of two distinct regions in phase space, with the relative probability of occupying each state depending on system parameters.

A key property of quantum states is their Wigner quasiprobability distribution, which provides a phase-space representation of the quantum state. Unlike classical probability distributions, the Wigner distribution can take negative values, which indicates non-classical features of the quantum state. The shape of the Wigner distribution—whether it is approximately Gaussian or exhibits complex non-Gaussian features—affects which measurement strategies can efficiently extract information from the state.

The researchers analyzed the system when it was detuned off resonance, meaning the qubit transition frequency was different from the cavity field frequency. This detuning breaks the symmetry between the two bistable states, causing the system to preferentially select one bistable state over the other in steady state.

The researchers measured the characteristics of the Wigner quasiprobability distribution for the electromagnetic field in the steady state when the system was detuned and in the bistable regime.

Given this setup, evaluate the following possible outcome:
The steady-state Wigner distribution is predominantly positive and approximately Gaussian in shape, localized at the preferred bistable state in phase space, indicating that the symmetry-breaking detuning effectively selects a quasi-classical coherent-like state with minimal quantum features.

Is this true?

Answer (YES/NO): YES